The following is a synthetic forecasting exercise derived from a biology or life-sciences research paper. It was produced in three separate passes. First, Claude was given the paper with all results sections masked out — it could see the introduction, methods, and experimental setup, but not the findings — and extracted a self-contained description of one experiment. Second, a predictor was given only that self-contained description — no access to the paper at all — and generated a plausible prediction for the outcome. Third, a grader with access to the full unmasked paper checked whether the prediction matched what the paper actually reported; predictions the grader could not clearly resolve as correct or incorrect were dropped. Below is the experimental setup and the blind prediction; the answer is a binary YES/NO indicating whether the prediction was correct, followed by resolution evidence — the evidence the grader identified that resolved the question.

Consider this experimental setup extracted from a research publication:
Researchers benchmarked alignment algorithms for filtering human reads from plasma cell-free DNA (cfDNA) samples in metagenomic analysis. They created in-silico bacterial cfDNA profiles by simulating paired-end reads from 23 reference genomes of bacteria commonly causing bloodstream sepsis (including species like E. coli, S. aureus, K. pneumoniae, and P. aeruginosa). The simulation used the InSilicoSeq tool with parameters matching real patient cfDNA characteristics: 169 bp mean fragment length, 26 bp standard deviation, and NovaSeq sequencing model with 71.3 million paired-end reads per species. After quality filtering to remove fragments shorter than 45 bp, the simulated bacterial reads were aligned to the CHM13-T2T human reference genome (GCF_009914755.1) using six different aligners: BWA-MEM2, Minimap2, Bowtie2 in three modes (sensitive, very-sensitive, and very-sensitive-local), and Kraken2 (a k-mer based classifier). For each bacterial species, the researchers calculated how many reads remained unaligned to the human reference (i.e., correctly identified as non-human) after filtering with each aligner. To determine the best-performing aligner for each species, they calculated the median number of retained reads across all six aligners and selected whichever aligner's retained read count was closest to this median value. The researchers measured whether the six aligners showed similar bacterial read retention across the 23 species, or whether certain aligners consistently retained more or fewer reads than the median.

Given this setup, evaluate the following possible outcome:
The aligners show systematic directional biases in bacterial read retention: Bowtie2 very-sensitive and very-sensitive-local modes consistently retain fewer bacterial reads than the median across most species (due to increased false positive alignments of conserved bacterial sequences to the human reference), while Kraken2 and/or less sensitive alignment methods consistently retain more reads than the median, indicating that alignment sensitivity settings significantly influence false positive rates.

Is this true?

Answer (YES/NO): NO